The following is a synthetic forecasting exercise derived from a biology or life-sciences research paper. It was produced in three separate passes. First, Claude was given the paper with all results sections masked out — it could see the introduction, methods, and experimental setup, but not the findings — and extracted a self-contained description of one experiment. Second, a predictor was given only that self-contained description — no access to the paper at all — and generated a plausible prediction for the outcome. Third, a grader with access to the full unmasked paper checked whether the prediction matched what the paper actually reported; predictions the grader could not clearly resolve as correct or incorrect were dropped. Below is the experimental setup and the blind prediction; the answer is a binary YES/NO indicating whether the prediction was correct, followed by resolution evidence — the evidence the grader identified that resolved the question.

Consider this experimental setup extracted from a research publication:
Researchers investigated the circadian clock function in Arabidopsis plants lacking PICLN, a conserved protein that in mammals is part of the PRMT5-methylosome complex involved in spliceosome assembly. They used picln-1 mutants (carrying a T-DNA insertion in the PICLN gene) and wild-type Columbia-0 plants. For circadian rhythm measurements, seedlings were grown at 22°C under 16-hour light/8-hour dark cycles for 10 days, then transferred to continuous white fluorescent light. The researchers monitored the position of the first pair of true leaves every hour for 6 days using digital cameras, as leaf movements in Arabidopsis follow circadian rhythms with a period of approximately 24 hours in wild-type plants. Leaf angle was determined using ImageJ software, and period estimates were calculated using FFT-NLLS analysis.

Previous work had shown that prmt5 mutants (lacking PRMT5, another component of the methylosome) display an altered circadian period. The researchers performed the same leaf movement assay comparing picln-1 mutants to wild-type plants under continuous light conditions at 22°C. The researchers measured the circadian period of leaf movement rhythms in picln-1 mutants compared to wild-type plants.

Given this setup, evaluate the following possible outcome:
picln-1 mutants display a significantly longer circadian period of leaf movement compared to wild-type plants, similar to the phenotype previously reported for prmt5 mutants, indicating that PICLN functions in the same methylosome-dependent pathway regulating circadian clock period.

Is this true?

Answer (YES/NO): NO